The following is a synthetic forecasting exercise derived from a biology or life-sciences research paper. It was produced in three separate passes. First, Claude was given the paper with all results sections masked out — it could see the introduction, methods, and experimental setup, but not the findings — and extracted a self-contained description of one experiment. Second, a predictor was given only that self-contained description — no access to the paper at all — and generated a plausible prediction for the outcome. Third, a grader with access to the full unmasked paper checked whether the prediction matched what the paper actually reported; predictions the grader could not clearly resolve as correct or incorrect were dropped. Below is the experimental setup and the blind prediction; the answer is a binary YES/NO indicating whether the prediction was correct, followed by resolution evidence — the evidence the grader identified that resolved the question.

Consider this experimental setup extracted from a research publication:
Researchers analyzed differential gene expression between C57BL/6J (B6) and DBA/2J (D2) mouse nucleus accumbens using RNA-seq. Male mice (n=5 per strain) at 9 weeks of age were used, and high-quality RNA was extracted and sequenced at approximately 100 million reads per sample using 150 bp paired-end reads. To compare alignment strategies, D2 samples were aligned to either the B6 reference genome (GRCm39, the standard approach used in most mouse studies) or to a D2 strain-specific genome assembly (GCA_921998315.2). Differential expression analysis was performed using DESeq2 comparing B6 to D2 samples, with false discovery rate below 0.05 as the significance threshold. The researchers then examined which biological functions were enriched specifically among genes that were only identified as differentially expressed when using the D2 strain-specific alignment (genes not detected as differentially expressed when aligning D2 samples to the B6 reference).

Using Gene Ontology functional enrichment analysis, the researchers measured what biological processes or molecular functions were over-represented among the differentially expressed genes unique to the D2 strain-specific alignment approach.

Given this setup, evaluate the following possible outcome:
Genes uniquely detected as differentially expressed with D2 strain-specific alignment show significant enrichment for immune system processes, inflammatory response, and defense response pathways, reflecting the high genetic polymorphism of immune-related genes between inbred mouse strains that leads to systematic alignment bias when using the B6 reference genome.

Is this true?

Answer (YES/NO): NO